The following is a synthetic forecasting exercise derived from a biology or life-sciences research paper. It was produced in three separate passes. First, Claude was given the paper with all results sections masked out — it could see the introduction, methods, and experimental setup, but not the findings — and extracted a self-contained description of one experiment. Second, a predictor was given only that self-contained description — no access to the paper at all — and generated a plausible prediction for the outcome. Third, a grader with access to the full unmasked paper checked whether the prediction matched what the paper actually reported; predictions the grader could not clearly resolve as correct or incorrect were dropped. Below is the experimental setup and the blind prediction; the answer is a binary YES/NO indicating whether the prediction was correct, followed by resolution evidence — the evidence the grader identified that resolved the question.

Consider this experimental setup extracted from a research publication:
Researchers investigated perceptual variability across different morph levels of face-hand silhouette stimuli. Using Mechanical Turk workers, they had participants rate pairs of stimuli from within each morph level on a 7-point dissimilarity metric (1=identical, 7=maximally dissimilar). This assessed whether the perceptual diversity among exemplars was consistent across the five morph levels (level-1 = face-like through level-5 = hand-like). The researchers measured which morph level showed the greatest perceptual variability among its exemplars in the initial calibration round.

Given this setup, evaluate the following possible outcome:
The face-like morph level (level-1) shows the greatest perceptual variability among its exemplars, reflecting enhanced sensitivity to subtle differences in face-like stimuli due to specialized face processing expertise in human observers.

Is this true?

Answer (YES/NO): YES